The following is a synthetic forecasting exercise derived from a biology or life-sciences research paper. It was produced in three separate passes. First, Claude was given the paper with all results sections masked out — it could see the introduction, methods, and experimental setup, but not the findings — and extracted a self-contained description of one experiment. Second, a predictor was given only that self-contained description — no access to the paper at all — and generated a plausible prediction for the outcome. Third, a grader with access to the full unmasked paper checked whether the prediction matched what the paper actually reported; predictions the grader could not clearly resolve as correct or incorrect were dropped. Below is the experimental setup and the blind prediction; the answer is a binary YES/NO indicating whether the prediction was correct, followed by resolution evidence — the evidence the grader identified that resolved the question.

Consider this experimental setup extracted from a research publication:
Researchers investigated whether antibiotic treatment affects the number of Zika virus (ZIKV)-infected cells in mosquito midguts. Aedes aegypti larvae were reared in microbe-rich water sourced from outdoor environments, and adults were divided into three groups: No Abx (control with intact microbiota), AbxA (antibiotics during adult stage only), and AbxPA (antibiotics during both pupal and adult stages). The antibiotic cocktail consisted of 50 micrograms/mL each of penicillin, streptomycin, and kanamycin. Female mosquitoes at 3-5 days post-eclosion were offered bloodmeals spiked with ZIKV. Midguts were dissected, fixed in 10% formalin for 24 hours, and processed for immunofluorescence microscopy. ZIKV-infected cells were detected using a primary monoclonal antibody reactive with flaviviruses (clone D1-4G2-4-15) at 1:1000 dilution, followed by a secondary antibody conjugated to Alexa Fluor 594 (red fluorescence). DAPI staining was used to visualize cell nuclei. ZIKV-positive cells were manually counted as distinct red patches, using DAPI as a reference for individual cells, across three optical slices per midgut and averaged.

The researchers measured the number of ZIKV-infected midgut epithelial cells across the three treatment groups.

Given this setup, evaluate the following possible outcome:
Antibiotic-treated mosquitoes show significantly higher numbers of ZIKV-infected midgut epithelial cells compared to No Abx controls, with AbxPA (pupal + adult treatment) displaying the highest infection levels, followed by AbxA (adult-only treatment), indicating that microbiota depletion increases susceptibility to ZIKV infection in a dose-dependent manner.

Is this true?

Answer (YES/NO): NO